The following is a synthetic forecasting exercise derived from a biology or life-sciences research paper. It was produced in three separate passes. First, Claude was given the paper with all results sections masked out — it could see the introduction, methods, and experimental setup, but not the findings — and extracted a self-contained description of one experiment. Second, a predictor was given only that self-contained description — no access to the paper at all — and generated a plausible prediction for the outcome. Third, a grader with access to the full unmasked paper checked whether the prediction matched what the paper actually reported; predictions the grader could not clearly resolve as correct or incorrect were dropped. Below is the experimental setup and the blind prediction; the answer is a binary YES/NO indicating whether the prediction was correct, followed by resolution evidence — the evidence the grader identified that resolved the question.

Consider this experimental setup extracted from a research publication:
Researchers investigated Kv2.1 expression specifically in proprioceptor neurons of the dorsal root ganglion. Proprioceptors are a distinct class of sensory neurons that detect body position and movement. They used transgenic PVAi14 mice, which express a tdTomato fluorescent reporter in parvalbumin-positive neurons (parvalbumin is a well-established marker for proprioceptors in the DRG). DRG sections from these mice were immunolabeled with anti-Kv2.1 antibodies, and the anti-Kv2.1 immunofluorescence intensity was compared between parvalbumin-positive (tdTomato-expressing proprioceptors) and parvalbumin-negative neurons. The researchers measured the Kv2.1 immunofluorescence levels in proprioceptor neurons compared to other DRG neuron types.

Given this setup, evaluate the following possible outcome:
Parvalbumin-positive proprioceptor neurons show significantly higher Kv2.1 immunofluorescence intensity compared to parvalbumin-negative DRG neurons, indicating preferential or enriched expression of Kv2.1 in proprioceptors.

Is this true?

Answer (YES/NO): NO